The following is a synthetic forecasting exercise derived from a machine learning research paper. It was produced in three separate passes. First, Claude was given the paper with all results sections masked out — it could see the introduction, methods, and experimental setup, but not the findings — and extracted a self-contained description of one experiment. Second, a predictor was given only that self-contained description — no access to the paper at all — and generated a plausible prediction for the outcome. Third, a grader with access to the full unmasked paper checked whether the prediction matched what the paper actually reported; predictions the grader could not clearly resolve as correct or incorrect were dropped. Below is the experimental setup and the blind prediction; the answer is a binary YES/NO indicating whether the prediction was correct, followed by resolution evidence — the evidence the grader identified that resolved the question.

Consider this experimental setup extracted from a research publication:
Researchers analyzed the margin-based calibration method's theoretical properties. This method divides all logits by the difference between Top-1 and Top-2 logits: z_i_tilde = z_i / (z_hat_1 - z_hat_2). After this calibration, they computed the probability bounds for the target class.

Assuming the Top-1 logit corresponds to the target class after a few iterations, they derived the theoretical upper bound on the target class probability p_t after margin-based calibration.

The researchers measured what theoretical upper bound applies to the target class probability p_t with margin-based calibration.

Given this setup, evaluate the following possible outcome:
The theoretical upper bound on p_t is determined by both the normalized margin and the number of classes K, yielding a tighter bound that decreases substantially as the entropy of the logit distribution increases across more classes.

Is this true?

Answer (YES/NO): NO